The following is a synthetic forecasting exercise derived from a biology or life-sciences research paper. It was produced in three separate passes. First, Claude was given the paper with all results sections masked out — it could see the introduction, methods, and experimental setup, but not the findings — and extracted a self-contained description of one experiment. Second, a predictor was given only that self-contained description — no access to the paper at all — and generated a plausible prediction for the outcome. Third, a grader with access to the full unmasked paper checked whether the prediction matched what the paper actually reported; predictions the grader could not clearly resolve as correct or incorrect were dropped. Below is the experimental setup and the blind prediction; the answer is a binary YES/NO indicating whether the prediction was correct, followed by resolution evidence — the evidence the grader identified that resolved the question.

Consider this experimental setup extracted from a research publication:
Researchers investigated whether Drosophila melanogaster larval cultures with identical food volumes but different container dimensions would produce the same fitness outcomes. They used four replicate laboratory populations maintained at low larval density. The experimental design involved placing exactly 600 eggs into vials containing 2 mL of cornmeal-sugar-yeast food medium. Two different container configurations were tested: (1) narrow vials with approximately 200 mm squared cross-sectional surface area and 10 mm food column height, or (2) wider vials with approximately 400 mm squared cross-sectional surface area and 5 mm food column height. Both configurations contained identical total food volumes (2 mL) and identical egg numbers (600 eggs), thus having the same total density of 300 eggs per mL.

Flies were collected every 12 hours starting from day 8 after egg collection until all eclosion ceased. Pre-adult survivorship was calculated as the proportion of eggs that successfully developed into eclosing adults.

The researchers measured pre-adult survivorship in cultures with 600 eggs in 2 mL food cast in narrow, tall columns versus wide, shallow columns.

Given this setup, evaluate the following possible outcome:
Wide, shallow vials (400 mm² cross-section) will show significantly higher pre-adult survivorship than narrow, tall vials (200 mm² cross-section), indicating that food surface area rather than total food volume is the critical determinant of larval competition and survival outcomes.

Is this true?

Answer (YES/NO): YES